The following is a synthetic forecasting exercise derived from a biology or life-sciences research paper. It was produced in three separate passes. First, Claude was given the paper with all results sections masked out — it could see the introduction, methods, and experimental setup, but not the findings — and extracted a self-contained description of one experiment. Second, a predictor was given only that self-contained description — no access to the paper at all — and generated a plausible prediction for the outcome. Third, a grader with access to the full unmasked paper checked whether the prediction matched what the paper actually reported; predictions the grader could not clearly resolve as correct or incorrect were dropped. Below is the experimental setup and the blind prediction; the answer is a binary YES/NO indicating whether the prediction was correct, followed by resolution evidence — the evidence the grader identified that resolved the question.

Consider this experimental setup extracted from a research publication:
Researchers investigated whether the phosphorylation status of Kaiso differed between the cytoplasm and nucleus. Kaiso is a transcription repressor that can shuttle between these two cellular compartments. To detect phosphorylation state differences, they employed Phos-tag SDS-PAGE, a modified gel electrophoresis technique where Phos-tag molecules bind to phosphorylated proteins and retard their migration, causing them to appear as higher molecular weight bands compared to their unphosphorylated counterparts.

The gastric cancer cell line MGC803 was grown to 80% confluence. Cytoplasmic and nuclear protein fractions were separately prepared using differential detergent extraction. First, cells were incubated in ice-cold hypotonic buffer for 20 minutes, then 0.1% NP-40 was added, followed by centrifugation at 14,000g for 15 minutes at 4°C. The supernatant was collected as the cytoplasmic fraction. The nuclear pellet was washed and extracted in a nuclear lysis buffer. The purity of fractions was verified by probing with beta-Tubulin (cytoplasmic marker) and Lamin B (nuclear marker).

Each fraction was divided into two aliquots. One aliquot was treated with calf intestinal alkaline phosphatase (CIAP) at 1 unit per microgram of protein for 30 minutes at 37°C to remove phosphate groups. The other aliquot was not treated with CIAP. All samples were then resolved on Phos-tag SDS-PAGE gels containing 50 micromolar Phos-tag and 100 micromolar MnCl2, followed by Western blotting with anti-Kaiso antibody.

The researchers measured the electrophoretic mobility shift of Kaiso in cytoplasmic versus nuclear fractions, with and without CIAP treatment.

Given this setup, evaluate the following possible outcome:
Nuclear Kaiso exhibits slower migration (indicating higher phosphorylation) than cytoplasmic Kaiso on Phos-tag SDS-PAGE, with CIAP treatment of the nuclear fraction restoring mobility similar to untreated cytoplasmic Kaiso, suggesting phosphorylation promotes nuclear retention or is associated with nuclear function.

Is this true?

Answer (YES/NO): NO